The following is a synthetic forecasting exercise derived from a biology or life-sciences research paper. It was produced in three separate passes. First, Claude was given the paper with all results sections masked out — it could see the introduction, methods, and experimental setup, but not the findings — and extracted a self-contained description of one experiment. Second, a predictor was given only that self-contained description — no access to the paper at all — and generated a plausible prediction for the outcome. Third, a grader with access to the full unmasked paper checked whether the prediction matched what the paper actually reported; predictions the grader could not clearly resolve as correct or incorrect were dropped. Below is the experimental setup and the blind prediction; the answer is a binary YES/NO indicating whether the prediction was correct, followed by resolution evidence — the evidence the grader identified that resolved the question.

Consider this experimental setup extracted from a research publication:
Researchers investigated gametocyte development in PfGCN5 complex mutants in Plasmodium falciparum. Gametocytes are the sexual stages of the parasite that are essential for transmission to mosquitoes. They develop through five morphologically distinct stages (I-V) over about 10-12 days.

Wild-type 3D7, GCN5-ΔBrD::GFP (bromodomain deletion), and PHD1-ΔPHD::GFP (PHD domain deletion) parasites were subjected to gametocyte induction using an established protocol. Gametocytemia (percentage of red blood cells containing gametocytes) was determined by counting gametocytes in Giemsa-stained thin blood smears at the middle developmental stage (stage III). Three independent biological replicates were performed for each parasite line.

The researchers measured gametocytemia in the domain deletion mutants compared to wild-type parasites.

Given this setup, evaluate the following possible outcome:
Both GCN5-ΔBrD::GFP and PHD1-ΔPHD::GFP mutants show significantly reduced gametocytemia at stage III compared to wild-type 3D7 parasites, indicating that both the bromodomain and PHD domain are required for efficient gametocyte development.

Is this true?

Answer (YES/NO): NO